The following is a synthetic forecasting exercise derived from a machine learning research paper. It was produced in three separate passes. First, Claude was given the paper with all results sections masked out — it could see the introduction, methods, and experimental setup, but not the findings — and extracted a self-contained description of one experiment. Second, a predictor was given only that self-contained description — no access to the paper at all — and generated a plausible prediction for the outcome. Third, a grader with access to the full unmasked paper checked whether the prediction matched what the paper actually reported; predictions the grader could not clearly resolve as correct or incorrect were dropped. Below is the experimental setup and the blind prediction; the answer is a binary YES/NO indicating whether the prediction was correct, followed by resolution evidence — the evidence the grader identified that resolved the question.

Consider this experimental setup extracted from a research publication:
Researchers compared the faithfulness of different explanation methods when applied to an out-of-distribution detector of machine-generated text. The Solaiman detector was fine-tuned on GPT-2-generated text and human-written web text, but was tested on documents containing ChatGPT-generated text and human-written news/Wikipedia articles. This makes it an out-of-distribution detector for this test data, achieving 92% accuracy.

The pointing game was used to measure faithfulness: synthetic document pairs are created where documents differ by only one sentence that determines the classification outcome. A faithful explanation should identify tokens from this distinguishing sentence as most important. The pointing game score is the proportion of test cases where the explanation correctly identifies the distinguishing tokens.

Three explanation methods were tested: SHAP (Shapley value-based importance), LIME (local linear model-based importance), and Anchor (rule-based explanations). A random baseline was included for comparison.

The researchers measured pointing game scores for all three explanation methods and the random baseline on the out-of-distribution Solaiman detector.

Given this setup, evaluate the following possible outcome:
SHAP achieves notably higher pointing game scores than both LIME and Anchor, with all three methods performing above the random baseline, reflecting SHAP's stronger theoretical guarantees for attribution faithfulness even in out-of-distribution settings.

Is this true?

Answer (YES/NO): NO